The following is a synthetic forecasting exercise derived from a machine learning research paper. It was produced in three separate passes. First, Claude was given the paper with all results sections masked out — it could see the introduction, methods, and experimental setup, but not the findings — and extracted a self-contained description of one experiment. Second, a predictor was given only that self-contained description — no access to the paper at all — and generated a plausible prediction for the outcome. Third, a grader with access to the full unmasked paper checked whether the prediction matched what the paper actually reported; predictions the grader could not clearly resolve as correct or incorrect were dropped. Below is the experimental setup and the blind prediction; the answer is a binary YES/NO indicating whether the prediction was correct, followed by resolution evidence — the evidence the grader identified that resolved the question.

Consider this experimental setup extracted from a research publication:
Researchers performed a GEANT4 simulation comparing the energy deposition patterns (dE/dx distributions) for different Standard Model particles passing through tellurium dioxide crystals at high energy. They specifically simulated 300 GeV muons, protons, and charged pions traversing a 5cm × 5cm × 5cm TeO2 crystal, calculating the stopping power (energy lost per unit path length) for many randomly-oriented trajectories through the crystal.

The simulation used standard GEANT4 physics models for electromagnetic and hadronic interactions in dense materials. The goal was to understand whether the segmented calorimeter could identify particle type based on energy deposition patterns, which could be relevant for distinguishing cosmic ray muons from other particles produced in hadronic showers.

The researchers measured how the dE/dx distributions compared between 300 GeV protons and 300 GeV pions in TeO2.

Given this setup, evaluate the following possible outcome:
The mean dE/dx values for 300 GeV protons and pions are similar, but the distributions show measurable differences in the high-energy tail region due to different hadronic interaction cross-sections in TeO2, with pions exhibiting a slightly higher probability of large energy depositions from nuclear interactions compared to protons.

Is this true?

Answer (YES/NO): NO